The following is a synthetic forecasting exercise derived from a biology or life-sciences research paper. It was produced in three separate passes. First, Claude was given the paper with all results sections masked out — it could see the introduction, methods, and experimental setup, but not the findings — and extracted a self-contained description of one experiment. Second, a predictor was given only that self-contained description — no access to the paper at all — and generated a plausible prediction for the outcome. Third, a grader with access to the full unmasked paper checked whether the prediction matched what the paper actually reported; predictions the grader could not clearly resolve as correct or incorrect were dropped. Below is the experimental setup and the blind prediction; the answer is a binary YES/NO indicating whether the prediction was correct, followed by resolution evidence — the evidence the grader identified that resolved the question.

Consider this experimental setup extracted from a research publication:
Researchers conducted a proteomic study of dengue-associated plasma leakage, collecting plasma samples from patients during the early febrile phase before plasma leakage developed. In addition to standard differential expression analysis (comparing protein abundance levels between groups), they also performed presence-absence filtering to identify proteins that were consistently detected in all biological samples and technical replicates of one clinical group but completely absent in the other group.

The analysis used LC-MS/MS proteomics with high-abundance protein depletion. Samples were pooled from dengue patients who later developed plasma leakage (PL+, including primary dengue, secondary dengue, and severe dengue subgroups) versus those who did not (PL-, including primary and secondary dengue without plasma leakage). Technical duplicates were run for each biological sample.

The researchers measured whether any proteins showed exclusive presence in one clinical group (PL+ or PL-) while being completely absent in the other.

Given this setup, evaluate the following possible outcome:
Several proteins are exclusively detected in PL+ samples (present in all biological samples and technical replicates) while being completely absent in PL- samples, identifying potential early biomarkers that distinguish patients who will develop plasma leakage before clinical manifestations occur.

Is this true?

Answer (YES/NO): YES